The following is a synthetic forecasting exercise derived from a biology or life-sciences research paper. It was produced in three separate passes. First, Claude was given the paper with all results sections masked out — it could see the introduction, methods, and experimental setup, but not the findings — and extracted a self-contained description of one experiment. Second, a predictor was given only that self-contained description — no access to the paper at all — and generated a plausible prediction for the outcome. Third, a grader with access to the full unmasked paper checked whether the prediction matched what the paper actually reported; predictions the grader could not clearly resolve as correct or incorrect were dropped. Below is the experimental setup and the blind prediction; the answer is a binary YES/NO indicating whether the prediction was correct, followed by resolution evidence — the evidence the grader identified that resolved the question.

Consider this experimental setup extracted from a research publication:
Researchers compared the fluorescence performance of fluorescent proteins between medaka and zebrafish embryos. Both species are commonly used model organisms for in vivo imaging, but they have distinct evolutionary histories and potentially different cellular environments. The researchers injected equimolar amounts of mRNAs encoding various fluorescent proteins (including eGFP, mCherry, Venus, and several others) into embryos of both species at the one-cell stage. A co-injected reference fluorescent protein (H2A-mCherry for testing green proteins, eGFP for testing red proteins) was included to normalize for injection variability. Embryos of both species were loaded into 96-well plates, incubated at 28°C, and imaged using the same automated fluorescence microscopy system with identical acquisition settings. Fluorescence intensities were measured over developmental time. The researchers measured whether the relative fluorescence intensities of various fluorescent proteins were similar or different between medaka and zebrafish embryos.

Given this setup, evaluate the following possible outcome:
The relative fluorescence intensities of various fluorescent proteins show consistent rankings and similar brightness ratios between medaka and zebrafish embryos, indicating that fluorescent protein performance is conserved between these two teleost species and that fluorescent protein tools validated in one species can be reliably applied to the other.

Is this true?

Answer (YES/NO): NO